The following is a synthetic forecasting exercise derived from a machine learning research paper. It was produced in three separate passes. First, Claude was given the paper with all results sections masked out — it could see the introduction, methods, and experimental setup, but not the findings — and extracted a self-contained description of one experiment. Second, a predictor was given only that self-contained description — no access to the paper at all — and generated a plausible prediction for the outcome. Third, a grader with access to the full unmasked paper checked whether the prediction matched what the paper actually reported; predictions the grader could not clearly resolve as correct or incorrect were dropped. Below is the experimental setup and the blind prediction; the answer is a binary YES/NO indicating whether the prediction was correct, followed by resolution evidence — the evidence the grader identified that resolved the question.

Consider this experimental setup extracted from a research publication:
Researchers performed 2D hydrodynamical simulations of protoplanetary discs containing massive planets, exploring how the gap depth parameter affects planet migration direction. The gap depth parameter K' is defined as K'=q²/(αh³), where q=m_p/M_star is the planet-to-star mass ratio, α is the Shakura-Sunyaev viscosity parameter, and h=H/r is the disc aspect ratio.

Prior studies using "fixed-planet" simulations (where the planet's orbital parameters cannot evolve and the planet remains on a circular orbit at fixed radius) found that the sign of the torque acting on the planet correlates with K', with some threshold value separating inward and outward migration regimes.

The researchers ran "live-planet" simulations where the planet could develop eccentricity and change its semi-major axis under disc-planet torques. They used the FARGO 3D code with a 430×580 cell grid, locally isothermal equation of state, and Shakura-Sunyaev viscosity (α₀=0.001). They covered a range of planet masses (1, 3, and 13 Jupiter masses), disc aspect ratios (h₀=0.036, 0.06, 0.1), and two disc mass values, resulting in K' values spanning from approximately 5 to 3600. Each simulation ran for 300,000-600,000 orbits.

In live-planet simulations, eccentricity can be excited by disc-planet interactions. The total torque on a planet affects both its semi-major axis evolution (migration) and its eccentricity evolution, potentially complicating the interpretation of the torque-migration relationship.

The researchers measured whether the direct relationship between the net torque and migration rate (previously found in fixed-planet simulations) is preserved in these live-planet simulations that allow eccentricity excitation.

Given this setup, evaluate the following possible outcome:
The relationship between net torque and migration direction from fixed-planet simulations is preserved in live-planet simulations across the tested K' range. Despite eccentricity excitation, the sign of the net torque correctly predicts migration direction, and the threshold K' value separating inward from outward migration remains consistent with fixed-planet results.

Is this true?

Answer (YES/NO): NO